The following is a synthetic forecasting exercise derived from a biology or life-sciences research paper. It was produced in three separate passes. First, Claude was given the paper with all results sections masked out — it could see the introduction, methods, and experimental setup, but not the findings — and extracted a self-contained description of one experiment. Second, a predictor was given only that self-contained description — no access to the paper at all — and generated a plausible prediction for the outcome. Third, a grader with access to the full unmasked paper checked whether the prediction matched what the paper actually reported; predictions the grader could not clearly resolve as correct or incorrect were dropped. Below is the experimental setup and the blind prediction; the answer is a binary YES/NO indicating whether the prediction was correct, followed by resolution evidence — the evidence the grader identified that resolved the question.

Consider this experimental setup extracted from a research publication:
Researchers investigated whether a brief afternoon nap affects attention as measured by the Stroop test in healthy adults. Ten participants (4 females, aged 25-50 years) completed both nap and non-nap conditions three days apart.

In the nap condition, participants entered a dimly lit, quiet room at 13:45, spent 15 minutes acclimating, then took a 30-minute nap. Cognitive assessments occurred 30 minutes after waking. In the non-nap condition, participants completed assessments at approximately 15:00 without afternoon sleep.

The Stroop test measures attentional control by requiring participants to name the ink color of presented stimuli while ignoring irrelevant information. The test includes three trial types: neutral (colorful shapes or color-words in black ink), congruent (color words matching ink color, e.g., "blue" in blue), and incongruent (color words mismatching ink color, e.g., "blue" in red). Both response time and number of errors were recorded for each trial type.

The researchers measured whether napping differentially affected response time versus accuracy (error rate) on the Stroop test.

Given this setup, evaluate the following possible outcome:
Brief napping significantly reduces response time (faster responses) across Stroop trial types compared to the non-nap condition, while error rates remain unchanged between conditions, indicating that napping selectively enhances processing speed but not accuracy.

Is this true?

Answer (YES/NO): YES